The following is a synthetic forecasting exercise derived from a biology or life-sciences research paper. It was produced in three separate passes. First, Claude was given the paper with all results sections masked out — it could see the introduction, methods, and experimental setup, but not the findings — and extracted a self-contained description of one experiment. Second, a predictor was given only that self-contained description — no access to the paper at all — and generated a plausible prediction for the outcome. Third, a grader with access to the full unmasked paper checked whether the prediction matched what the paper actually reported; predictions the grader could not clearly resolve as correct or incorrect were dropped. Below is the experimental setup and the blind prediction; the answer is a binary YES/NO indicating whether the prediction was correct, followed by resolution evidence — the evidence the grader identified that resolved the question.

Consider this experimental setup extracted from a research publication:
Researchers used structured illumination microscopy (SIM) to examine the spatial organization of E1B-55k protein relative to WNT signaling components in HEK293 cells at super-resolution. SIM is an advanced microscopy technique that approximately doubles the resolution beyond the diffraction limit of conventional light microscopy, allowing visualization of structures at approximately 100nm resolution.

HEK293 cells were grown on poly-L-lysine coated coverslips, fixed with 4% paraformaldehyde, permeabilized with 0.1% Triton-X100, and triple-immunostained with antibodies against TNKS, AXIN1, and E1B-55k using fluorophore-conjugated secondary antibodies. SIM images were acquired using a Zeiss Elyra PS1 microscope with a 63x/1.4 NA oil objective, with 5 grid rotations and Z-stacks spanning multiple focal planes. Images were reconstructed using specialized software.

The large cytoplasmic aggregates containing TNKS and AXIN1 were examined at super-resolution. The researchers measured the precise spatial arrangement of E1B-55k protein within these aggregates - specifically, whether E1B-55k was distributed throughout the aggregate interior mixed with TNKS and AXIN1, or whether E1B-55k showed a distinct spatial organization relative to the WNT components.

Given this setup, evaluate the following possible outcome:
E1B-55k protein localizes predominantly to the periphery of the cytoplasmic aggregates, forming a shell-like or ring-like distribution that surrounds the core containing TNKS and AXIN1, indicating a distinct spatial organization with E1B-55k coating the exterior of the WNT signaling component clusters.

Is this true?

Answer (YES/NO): YES